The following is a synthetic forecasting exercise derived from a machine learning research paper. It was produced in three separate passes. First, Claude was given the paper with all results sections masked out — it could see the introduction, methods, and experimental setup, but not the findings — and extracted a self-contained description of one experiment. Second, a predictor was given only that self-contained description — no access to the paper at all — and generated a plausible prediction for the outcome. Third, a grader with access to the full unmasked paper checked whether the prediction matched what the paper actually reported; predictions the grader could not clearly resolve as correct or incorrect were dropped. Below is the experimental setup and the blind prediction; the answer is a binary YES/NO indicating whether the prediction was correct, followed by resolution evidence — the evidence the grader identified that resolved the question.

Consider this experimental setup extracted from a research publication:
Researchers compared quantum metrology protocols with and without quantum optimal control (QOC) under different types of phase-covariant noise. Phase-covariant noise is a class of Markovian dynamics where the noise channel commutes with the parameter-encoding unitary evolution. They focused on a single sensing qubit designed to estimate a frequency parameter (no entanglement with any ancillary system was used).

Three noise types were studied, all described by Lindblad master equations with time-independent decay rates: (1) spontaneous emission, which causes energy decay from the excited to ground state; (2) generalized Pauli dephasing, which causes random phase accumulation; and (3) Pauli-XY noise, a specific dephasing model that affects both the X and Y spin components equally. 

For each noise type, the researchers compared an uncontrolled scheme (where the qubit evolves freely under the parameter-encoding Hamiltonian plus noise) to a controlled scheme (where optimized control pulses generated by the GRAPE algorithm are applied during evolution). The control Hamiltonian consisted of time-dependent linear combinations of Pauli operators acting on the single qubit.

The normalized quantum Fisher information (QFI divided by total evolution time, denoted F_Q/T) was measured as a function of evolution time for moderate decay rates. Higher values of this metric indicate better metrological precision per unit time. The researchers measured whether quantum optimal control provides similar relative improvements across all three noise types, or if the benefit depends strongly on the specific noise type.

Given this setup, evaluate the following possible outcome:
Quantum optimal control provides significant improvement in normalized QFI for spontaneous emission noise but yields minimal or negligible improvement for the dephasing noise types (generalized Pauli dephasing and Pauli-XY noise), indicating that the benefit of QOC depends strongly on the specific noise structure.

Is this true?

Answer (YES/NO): NO